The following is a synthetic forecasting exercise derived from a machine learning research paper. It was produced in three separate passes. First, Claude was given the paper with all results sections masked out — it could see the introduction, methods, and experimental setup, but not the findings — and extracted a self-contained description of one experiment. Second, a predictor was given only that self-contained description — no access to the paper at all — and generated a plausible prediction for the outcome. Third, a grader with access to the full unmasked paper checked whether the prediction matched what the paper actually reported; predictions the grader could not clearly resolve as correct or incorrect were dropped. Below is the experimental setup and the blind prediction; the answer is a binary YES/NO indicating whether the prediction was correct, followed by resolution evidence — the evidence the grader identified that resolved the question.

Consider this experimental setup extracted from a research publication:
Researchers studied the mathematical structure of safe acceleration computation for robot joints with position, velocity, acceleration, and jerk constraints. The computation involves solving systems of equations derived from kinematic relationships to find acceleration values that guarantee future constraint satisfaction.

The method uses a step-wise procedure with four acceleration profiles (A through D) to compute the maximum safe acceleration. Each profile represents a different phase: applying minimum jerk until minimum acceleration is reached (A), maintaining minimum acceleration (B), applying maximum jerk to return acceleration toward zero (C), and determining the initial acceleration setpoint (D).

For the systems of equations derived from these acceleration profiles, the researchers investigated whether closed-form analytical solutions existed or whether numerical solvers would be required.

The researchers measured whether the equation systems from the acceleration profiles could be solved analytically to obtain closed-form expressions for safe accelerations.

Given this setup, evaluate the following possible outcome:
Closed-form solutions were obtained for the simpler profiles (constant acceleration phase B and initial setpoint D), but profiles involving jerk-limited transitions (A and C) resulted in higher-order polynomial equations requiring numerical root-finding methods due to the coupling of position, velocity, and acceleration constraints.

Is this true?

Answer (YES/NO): NO